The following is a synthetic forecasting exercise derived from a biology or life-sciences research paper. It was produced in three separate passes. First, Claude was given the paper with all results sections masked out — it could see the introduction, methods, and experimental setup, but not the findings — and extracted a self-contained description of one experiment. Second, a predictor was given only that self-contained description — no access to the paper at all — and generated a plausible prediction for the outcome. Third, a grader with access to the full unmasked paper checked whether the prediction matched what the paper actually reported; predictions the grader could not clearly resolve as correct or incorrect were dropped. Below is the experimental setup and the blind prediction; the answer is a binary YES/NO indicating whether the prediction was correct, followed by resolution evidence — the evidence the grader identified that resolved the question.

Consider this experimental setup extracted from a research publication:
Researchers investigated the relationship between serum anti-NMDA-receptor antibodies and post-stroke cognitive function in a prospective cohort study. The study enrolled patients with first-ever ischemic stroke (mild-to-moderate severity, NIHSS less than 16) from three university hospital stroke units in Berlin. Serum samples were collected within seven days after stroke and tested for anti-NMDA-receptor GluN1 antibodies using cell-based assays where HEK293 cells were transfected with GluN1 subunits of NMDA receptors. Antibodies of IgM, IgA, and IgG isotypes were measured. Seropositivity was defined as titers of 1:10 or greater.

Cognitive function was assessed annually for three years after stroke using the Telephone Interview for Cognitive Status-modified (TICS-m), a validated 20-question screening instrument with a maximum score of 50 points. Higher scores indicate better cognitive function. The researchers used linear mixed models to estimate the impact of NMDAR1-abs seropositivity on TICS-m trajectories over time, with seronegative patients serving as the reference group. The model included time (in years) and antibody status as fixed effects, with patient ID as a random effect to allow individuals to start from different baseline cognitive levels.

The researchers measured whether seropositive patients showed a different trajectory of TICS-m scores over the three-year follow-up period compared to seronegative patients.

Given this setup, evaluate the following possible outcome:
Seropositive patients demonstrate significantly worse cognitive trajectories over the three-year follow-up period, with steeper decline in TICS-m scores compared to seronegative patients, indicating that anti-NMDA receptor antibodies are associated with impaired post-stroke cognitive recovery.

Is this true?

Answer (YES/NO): NO